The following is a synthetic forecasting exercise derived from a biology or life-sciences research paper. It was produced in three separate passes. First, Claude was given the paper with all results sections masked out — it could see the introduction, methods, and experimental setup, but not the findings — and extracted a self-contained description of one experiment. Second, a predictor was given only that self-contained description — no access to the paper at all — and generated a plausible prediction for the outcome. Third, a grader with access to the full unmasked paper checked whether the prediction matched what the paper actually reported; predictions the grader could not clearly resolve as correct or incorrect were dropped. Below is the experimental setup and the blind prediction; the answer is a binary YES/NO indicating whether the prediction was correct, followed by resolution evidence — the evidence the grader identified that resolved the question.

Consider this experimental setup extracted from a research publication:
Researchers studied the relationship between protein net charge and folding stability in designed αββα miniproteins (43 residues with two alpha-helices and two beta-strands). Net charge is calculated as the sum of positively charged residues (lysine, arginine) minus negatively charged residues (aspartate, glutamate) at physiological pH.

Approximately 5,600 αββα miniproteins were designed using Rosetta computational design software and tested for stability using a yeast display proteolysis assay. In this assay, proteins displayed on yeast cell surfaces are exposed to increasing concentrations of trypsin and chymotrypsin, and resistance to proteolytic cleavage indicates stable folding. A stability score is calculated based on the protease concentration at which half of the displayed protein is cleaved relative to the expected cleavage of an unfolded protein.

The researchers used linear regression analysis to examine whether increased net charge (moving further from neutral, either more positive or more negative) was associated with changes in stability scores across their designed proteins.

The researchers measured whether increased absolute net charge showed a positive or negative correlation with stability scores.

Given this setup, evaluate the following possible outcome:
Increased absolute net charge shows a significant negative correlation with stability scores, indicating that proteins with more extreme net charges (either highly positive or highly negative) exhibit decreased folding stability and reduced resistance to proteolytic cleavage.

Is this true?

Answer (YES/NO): YES